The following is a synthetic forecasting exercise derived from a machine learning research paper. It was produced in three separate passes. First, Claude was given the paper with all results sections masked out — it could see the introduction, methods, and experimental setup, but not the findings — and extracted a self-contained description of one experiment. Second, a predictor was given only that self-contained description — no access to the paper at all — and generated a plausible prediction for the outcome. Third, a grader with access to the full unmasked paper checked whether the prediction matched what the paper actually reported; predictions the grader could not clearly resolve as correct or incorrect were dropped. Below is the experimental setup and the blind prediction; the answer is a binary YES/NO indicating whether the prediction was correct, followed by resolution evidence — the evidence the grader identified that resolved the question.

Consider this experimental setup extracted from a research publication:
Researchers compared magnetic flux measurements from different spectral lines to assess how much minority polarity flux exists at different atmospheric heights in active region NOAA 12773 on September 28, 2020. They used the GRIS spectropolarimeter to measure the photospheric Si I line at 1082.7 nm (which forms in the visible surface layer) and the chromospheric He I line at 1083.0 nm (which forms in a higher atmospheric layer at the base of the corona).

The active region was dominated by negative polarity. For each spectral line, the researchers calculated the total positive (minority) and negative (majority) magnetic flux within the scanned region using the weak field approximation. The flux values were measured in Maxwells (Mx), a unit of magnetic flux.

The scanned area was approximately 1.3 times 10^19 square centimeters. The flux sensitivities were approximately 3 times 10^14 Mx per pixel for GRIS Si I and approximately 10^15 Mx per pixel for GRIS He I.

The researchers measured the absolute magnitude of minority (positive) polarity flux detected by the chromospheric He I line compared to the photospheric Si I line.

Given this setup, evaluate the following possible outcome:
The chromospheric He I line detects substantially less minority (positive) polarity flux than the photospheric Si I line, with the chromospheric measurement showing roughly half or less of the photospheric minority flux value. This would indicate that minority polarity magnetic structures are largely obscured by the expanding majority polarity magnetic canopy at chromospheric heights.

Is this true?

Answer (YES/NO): YES